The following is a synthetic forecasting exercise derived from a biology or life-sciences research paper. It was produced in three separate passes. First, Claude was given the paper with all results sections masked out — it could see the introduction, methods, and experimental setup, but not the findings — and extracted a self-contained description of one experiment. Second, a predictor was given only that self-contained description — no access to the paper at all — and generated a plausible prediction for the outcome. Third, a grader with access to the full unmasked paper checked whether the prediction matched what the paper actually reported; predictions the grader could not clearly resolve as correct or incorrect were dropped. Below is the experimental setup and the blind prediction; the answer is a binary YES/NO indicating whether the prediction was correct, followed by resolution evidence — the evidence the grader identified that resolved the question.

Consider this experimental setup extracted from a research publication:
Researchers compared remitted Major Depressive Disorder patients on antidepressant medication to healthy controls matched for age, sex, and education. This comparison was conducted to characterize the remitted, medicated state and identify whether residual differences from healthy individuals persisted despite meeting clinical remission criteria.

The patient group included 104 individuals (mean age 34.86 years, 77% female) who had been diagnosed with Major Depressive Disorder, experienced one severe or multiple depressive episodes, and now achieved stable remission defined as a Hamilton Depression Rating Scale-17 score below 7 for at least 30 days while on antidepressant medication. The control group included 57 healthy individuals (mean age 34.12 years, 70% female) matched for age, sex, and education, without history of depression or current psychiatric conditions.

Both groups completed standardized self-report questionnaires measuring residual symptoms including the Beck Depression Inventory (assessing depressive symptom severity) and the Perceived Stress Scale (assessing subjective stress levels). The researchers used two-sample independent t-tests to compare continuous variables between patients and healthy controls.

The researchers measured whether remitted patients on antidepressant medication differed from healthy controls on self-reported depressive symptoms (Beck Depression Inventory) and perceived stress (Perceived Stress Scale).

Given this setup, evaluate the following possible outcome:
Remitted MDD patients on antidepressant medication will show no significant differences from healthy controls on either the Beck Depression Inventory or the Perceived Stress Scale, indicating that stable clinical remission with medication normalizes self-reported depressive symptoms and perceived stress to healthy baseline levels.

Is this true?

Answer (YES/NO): NO